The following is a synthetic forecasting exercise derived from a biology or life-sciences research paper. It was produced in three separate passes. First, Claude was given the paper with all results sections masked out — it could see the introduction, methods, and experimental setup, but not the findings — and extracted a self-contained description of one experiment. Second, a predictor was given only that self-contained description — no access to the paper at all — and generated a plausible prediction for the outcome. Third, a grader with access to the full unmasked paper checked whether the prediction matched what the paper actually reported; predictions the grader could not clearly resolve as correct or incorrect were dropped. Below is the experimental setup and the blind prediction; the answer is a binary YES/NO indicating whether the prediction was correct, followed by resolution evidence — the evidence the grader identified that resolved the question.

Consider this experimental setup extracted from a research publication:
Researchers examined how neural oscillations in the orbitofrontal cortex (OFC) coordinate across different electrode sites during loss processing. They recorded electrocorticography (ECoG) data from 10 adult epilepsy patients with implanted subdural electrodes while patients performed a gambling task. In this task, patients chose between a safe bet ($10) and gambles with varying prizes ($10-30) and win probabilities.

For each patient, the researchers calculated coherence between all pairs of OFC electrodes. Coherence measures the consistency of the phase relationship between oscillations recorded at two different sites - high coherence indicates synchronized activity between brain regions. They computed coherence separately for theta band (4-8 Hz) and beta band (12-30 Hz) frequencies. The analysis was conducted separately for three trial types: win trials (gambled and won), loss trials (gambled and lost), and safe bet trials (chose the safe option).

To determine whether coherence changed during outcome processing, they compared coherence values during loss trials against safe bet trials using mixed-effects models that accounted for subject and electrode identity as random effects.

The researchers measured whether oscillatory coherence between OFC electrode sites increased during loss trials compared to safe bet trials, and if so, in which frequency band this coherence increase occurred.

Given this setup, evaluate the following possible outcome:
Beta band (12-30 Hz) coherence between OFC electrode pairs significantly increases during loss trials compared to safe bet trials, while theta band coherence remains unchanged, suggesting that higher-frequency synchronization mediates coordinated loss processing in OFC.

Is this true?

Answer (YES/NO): YES